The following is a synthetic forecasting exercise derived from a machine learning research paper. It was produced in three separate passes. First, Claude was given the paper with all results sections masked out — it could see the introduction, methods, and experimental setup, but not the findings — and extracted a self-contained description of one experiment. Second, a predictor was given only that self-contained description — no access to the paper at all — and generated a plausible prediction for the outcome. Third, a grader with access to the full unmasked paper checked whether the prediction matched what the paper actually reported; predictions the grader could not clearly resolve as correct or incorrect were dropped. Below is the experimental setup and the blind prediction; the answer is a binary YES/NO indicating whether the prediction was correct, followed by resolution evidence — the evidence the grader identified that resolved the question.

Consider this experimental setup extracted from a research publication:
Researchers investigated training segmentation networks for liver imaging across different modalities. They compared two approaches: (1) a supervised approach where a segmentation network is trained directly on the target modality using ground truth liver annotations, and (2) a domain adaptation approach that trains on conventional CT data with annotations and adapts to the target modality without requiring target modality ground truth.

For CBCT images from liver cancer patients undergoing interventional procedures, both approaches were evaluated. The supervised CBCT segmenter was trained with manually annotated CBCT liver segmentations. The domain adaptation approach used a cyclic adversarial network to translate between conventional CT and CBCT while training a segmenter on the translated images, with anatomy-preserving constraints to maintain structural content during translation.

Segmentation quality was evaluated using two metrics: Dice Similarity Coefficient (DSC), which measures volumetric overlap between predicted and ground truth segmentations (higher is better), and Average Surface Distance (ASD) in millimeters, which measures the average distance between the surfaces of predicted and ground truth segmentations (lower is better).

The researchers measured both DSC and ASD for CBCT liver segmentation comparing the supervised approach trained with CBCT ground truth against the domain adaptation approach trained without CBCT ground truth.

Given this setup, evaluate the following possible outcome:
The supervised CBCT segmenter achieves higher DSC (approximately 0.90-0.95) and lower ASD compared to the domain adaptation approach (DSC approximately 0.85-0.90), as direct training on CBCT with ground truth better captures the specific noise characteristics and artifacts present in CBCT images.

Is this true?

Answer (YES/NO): NO